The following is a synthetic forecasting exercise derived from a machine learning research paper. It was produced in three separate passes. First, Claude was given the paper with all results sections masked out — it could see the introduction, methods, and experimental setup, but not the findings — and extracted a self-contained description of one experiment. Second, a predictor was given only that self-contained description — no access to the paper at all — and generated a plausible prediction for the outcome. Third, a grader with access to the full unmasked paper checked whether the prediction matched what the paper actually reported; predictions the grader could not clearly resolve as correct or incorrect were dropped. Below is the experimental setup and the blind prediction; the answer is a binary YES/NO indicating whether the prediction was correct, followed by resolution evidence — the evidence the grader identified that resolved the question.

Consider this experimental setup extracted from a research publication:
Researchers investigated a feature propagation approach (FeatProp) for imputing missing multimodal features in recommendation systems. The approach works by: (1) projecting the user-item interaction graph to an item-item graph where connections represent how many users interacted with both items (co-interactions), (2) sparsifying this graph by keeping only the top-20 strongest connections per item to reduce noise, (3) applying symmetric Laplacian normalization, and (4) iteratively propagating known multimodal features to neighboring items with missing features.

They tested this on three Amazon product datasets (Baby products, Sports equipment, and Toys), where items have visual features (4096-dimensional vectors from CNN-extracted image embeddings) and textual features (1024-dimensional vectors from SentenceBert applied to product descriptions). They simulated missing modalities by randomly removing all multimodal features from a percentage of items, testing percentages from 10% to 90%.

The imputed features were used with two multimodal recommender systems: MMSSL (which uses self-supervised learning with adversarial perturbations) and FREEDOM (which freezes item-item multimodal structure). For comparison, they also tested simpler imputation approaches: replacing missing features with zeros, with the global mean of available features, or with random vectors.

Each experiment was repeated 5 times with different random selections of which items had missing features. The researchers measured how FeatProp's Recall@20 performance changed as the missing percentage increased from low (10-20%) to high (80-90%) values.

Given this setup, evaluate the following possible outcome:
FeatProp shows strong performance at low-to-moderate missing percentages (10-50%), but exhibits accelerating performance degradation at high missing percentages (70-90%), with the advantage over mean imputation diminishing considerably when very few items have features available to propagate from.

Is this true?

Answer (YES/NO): NO